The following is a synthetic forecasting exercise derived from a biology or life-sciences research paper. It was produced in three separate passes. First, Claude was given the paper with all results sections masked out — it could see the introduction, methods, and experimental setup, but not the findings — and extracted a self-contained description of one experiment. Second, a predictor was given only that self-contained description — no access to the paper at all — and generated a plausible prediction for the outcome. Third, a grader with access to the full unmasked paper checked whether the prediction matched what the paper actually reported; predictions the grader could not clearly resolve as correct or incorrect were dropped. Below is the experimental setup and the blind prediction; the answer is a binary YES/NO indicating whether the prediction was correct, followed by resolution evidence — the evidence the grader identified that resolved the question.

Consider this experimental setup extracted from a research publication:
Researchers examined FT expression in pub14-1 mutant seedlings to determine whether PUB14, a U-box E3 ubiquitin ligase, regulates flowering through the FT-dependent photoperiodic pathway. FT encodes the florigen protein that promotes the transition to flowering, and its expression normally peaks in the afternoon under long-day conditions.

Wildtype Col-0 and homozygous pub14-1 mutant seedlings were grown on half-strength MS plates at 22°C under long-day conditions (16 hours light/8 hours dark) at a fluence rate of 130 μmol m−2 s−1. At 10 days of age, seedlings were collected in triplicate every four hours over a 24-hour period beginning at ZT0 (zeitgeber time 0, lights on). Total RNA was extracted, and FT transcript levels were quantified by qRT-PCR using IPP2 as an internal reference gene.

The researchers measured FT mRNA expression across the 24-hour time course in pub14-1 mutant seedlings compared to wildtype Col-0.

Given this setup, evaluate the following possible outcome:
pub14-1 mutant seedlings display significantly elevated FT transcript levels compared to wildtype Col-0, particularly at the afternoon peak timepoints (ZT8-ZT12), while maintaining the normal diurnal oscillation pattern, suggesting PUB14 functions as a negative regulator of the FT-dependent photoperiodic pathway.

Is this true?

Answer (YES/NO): NO